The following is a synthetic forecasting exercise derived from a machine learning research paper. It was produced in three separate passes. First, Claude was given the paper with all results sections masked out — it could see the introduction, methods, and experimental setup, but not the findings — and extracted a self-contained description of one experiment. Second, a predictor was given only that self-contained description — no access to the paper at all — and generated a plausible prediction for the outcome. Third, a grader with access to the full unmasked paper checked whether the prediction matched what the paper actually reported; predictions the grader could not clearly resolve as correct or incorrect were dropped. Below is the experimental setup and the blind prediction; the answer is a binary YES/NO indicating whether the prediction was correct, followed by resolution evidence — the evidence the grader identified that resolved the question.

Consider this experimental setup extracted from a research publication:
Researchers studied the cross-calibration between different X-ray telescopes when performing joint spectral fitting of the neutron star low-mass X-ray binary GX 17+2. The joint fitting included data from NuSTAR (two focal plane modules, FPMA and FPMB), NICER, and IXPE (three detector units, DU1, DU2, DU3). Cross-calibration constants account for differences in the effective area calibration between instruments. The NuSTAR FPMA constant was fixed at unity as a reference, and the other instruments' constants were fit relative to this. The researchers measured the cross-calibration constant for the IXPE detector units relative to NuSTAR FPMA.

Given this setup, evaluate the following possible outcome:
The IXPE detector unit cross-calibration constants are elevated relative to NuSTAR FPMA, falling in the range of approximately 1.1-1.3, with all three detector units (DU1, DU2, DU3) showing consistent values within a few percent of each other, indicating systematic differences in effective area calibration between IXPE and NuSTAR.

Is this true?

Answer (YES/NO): NO